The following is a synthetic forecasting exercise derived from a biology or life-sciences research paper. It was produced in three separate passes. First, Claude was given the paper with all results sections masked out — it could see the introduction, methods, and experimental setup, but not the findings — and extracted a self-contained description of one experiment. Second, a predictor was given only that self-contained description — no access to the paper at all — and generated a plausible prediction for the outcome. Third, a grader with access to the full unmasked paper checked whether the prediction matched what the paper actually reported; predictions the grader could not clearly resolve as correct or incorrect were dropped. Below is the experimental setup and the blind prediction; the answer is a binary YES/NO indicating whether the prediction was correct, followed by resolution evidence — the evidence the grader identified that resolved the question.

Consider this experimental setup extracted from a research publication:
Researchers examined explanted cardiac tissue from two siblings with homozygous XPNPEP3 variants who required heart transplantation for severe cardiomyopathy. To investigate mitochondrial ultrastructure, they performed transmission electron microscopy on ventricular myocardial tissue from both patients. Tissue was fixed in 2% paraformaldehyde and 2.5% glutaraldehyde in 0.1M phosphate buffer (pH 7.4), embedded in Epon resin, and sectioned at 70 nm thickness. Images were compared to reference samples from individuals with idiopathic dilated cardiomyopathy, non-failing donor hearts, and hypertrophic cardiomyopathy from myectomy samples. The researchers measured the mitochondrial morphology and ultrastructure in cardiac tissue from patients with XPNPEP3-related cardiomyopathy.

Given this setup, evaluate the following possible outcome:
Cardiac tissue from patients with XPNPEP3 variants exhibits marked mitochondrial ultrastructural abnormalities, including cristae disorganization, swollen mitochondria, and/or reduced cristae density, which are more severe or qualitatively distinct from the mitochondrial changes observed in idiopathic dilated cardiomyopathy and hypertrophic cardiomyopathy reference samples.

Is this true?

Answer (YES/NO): YES